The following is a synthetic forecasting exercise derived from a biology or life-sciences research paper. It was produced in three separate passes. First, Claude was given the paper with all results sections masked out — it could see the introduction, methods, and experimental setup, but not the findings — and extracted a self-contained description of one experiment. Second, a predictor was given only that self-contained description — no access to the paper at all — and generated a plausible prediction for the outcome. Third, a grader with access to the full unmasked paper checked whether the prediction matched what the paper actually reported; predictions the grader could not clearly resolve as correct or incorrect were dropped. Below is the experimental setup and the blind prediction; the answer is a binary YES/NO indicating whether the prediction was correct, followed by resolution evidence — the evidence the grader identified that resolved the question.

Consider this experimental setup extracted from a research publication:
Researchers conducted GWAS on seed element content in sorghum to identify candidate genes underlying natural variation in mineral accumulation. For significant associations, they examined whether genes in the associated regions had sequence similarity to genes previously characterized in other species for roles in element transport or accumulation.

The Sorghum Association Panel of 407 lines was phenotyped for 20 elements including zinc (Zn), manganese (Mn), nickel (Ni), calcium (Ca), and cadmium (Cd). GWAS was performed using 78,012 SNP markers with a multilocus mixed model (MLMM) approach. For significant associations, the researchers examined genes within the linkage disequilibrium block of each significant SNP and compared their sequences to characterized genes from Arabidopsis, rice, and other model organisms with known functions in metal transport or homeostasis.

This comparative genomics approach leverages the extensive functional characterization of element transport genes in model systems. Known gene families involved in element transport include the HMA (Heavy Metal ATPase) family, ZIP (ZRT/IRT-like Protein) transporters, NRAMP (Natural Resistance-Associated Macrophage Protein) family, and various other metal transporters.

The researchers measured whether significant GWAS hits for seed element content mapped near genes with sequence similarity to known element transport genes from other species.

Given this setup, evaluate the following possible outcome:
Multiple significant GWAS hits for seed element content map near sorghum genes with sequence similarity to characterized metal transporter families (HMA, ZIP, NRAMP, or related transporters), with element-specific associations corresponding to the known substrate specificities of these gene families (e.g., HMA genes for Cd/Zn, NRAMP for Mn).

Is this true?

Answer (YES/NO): YES